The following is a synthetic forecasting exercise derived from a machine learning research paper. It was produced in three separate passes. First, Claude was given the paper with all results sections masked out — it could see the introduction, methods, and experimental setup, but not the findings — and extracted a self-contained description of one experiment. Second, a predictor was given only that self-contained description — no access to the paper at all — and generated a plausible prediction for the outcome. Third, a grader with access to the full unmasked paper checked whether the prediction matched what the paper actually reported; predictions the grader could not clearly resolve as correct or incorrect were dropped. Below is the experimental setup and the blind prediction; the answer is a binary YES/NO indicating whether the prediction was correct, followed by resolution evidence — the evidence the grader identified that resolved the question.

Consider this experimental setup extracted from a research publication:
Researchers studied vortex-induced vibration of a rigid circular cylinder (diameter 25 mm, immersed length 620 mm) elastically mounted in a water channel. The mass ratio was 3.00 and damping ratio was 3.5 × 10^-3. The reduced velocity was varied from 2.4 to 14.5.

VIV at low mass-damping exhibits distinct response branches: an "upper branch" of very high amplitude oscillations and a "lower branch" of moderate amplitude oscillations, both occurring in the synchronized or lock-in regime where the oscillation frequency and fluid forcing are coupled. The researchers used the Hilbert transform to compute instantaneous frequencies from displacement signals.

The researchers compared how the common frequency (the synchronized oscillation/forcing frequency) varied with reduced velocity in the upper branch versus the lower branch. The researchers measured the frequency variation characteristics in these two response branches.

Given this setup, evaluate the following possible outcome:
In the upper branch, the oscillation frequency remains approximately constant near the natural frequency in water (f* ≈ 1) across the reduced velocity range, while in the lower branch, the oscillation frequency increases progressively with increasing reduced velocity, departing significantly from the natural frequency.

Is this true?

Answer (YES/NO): NO